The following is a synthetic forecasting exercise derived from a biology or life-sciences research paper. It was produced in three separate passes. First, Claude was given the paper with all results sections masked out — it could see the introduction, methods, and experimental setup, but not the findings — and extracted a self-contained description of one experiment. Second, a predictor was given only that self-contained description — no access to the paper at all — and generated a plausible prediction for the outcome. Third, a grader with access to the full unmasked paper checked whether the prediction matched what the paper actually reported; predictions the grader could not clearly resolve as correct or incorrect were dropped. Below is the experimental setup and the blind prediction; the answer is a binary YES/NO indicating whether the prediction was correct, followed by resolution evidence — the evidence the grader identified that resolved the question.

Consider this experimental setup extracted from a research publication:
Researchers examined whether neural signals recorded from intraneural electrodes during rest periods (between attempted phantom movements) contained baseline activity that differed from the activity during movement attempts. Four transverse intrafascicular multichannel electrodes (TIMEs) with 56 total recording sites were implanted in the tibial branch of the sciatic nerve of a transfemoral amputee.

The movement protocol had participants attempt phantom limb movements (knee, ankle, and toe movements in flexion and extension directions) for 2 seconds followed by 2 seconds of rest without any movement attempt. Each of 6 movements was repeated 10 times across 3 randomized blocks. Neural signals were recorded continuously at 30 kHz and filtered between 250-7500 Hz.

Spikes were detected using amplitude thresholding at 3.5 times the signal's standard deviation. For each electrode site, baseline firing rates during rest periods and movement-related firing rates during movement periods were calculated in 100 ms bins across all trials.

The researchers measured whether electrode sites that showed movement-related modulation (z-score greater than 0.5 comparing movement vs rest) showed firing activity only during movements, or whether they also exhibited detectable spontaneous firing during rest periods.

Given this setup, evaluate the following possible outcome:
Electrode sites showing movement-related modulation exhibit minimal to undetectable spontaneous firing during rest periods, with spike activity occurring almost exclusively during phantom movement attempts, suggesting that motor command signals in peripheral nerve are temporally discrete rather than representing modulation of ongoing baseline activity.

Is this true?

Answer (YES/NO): NO